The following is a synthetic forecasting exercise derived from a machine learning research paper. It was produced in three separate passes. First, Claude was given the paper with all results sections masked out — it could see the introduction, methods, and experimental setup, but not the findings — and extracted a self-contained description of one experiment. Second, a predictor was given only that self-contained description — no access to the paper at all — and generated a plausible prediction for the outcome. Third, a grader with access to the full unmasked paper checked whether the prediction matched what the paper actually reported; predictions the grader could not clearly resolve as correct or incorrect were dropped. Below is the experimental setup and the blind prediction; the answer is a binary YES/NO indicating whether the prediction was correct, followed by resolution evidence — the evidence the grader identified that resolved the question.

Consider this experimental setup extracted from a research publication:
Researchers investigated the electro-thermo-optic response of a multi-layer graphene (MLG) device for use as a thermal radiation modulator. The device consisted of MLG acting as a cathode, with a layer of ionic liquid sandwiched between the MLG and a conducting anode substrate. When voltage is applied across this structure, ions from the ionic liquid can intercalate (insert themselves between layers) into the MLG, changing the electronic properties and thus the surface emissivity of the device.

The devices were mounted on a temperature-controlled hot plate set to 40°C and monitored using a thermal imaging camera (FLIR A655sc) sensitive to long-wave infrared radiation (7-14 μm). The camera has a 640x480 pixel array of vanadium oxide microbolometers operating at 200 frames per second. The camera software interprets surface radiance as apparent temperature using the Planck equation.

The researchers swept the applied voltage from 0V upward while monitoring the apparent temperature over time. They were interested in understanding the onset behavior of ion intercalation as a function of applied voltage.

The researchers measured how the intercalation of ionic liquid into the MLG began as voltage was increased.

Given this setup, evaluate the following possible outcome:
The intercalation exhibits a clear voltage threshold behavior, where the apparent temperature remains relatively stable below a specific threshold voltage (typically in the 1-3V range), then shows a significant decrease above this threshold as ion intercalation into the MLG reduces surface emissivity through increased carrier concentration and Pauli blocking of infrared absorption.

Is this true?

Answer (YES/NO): YES